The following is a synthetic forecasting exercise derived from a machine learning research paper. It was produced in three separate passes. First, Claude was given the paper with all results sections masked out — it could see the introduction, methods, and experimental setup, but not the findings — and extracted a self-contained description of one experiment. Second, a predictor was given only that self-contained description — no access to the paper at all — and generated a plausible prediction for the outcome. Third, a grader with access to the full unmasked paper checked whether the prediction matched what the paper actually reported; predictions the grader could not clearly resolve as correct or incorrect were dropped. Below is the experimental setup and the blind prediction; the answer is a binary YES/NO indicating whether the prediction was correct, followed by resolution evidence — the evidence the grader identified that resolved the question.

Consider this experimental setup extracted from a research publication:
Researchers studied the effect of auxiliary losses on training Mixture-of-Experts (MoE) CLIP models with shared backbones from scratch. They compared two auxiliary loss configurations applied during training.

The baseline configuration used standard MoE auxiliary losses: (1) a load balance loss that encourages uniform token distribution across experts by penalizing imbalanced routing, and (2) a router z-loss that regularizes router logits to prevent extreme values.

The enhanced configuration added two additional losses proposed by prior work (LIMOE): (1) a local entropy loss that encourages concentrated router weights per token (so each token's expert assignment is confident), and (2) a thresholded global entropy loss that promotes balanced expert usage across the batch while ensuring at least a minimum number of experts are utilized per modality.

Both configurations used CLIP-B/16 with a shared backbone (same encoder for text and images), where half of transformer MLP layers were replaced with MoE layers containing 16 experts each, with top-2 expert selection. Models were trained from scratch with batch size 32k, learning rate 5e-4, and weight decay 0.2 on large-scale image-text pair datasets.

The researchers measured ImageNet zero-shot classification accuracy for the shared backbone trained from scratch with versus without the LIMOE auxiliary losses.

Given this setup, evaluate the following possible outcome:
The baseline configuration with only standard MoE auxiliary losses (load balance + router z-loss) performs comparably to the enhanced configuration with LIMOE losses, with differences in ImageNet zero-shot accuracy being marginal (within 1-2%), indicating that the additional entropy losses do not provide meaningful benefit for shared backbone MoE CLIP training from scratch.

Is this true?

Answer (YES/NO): NO